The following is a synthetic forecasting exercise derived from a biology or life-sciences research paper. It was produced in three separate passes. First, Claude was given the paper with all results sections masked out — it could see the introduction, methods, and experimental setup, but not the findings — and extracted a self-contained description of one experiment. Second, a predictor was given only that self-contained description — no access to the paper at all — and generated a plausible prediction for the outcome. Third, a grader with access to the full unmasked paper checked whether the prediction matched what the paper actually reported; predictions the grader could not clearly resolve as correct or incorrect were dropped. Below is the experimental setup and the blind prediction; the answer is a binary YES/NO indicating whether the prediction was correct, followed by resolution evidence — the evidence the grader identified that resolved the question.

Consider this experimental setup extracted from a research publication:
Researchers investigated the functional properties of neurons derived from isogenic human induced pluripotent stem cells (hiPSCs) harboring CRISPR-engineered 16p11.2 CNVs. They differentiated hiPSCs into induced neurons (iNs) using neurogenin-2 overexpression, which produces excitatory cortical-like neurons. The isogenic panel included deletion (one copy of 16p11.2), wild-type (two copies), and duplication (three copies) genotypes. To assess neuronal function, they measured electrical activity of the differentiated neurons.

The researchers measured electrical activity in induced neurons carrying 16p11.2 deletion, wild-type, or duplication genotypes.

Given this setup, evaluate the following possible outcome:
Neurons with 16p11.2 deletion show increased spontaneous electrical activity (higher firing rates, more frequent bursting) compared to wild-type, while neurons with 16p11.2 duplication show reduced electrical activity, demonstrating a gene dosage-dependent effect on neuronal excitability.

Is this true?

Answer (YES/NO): NO